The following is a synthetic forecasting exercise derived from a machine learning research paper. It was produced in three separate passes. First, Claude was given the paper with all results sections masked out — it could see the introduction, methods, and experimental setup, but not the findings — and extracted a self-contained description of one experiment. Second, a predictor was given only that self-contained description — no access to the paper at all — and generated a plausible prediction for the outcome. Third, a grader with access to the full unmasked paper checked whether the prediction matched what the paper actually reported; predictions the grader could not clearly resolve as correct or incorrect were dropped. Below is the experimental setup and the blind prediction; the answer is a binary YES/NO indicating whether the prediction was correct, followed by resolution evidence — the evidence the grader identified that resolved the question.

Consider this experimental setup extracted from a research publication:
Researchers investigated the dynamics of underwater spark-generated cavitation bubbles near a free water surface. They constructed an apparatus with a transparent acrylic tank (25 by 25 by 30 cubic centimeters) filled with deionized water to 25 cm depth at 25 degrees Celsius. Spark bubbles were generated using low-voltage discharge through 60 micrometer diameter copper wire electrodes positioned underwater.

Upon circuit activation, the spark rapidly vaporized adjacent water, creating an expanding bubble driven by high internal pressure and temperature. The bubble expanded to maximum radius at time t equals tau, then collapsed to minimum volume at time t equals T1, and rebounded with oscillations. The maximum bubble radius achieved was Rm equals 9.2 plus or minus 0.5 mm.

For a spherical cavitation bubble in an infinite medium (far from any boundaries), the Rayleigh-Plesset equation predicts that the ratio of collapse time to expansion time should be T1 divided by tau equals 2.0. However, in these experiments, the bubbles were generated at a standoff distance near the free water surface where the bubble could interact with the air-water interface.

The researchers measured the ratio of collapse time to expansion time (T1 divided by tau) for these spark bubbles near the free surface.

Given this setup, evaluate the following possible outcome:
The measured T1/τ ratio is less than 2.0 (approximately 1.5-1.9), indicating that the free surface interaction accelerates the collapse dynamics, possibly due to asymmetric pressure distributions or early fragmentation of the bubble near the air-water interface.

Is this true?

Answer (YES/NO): YES